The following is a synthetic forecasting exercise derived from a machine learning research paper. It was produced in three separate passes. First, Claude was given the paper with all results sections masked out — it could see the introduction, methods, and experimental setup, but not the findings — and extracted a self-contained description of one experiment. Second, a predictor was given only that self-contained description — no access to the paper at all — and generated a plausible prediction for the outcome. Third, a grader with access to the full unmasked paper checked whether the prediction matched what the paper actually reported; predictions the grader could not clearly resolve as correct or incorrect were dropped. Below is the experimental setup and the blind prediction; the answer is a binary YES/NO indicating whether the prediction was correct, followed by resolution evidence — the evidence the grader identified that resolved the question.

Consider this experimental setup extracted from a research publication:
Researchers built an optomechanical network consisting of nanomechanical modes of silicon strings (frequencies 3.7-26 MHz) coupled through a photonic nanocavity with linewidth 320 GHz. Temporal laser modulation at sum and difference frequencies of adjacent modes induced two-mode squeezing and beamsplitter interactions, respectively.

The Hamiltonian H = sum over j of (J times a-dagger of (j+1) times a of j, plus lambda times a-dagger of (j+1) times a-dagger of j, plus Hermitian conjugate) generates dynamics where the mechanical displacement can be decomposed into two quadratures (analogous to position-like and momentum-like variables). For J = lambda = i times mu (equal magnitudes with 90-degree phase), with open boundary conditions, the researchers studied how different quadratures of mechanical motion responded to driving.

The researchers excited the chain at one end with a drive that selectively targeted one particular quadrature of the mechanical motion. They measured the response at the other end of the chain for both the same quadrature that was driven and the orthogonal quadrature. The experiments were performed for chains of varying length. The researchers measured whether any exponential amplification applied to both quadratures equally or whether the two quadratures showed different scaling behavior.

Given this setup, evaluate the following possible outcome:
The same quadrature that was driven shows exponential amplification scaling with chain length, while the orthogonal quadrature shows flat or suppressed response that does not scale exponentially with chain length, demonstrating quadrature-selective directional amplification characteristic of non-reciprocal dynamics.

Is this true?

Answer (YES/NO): YES